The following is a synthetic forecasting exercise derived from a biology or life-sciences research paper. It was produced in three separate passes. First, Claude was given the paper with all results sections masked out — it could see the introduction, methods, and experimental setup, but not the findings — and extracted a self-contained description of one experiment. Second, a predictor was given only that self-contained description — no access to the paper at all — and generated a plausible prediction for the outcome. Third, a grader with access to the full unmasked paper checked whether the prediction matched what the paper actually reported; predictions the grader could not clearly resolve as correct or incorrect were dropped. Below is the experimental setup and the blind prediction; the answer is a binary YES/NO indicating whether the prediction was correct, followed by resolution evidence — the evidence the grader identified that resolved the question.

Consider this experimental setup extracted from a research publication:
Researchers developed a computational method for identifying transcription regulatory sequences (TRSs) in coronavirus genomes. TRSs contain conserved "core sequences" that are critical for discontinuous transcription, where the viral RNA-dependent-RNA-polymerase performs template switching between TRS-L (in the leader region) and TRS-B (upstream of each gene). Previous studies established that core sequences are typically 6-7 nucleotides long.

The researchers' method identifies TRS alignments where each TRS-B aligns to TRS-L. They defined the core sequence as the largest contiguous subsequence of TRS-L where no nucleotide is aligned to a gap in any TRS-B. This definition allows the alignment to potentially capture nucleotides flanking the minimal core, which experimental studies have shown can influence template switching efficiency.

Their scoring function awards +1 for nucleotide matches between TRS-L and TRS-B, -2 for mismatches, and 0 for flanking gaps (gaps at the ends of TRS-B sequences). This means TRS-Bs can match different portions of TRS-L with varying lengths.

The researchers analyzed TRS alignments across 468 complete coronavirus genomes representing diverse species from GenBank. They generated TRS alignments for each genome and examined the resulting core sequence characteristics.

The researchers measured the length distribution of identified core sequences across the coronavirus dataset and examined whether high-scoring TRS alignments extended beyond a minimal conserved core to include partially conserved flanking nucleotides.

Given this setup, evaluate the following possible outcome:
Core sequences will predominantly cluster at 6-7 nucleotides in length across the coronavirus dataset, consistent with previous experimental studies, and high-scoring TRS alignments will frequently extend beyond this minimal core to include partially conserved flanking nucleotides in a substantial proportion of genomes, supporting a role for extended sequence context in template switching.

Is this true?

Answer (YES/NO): YES